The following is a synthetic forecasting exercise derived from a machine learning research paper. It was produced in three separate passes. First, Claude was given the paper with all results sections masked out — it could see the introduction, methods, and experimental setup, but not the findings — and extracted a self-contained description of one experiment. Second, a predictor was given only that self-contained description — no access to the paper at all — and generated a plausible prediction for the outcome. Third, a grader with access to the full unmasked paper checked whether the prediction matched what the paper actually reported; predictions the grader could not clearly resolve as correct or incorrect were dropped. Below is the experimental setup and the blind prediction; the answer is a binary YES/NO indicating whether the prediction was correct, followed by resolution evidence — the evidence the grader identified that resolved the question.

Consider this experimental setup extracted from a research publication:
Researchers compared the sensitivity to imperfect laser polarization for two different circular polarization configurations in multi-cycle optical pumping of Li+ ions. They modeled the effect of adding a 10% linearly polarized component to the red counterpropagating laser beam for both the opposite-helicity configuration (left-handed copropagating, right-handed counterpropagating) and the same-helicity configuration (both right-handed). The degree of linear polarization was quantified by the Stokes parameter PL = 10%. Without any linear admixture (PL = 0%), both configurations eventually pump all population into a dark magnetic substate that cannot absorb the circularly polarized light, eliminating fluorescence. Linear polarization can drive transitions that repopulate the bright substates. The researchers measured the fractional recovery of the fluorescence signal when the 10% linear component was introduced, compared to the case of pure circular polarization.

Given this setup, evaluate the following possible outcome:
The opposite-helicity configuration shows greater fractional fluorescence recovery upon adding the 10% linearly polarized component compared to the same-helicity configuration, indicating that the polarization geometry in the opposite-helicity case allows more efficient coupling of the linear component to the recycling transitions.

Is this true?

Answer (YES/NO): NO